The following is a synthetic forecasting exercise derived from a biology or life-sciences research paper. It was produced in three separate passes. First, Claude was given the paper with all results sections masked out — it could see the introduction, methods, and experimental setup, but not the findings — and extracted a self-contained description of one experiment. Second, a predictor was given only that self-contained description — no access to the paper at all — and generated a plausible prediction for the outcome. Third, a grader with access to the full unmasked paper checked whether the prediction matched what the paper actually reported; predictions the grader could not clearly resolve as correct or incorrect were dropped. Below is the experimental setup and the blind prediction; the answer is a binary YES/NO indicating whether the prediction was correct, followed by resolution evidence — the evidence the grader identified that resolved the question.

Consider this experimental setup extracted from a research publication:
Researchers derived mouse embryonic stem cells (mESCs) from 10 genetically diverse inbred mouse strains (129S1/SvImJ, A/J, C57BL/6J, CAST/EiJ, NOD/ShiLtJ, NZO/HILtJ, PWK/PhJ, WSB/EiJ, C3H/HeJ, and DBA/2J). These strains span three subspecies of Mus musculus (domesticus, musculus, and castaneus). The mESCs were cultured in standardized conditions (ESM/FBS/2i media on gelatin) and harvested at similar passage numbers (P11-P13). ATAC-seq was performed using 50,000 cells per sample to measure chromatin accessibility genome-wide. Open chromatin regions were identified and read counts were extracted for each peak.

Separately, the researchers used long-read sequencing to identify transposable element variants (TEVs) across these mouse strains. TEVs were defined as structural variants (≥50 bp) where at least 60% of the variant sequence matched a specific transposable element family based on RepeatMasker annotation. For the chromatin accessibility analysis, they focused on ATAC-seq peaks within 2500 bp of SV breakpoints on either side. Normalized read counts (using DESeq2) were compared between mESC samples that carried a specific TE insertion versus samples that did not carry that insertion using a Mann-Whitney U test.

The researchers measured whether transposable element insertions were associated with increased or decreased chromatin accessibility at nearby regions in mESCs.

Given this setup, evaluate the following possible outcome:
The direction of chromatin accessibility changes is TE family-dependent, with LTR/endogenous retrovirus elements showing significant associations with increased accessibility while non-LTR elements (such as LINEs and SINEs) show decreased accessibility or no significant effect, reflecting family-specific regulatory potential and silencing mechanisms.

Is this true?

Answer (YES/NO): NO